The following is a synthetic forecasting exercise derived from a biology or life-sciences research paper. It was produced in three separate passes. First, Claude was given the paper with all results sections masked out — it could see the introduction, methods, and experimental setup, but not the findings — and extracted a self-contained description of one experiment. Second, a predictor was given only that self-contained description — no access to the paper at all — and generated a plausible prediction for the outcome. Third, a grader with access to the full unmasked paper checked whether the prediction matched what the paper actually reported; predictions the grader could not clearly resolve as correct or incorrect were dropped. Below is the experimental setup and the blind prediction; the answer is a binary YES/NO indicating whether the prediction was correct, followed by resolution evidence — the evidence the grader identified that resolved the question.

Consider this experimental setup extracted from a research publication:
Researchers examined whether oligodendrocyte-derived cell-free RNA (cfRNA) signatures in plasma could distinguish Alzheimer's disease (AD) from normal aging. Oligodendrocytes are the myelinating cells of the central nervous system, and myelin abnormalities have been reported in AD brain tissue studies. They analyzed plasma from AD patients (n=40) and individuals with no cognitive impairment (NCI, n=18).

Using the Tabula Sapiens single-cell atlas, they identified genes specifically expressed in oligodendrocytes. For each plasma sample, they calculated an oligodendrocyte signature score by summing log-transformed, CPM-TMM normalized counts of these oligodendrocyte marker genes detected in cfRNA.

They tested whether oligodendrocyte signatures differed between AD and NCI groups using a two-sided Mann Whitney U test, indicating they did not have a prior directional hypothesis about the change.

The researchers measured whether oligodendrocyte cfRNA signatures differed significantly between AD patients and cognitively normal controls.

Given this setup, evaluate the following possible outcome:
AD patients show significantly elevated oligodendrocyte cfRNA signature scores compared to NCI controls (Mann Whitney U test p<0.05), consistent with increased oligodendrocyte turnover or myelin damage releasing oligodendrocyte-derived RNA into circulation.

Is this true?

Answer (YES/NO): NO